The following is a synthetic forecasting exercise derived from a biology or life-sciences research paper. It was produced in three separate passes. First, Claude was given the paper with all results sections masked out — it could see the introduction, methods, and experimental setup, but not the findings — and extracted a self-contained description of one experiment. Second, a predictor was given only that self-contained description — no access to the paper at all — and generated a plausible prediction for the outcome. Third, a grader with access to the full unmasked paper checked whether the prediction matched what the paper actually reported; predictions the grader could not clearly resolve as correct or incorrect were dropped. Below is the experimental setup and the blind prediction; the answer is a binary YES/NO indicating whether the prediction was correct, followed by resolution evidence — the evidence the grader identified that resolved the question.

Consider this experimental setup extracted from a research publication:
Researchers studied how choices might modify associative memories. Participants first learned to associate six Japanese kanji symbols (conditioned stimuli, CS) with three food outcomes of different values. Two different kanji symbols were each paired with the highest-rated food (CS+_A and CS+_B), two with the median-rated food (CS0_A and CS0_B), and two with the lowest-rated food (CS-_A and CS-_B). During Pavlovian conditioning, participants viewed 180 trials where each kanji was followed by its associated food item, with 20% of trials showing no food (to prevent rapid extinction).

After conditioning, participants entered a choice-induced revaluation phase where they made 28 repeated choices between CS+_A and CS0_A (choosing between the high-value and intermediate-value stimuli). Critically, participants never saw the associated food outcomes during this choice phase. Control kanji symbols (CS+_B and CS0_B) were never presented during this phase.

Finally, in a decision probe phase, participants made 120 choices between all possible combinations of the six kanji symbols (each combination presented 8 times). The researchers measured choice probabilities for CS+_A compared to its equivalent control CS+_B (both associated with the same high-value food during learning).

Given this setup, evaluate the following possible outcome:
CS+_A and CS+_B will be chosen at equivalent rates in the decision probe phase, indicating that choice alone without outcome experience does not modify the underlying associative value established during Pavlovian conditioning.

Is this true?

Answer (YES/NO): NO